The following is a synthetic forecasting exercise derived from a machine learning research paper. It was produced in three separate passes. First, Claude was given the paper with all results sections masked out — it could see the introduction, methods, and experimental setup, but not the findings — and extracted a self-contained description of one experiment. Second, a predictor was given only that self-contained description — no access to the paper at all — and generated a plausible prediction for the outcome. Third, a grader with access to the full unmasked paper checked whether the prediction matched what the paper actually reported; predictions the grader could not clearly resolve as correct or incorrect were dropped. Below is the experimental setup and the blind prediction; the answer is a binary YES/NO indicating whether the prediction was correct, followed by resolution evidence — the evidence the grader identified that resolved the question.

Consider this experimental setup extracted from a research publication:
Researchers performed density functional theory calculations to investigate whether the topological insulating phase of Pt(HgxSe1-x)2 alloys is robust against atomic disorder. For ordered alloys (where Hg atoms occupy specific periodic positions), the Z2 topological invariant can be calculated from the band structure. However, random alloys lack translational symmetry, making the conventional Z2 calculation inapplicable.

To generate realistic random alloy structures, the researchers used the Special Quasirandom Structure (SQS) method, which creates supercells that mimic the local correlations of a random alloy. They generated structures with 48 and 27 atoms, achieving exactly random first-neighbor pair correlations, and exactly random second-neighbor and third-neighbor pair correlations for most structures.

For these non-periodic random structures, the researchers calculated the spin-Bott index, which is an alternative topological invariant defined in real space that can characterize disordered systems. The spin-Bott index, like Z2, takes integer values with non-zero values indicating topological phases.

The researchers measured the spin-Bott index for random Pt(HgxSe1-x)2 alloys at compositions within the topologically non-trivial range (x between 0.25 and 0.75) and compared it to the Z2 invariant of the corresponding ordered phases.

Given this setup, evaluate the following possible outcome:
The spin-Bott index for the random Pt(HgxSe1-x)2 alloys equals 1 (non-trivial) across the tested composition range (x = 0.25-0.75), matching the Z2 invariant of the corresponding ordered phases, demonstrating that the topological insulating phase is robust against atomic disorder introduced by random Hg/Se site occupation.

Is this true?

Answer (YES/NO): YES